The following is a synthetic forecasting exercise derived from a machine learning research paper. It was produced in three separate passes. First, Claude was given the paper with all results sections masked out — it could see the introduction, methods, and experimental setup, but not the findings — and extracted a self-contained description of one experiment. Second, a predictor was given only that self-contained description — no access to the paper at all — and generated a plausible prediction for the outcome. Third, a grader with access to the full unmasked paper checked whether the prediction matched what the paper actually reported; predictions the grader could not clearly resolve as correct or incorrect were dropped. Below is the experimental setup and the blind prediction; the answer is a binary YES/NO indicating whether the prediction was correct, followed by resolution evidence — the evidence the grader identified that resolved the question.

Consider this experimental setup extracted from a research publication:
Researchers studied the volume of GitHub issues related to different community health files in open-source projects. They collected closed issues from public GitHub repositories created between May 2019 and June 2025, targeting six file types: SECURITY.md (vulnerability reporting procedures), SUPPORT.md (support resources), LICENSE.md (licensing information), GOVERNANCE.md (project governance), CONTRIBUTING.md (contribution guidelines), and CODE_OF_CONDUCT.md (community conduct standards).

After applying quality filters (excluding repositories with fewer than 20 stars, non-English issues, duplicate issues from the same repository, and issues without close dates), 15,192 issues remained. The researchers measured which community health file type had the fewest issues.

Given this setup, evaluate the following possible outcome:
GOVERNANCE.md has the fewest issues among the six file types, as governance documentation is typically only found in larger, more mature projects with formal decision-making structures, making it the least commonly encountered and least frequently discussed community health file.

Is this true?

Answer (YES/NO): YES